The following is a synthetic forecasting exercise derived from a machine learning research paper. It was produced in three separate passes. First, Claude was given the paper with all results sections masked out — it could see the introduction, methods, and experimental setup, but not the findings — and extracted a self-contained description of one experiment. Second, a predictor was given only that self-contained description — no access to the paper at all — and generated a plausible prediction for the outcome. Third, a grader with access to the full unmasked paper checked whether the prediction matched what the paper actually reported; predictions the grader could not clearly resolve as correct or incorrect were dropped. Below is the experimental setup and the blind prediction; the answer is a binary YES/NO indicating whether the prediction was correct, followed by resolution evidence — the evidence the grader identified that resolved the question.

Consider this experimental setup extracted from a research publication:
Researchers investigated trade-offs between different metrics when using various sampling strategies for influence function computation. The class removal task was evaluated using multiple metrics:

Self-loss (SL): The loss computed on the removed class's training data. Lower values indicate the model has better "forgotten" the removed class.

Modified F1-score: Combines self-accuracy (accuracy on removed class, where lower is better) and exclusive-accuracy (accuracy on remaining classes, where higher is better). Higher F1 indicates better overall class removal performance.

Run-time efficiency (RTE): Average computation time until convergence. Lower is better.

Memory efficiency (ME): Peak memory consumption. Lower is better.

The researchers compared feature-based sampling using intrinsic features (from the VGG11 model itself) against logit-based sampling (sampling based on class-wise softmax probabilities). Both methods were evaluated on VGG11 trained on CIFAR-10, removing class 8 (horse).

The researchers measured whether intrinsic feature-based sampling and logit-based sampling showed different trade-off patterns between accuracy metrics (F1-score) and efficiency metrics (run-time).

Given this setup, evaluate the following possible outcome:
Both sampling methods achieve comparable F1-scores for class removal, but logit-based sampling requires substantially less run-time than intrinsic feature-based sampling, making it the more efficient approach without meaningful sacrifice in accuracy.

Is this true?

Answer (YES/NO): NO